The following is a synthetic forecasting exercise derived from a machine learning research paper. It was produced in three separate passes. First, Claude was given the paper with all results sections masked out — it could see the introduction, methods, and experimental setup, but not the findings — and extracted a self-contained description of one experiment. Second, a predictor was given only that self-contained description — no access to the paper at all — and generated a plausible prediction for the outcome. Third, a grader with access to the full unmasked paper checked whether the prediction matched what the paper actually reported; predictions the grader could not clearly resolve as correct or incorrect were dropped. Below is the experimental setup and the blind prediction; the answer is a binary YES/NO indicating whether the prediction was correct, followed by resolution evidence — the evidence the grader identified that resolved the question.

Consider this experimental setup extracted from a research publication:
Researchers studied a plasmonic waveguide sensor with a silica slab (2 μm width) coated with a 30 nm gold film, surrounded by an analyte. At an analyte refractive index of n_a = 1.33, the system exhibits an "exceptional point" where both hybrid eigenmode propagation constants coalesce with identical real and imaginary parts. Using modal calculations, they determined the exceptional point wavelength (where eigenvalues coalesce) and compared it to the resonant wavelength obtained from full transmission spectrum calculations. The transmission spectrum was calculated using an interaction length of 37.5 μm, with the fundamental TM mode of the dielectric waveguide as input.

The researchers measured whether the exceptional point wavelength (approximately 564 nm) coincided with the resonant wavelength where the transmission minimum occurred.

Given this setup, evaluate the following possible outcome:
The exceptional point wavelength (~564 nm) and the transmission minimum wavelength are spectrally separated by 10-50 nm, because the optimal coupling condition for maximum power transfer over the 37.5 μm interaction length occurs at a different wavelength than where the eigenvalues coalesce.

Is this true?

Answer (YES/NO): NO